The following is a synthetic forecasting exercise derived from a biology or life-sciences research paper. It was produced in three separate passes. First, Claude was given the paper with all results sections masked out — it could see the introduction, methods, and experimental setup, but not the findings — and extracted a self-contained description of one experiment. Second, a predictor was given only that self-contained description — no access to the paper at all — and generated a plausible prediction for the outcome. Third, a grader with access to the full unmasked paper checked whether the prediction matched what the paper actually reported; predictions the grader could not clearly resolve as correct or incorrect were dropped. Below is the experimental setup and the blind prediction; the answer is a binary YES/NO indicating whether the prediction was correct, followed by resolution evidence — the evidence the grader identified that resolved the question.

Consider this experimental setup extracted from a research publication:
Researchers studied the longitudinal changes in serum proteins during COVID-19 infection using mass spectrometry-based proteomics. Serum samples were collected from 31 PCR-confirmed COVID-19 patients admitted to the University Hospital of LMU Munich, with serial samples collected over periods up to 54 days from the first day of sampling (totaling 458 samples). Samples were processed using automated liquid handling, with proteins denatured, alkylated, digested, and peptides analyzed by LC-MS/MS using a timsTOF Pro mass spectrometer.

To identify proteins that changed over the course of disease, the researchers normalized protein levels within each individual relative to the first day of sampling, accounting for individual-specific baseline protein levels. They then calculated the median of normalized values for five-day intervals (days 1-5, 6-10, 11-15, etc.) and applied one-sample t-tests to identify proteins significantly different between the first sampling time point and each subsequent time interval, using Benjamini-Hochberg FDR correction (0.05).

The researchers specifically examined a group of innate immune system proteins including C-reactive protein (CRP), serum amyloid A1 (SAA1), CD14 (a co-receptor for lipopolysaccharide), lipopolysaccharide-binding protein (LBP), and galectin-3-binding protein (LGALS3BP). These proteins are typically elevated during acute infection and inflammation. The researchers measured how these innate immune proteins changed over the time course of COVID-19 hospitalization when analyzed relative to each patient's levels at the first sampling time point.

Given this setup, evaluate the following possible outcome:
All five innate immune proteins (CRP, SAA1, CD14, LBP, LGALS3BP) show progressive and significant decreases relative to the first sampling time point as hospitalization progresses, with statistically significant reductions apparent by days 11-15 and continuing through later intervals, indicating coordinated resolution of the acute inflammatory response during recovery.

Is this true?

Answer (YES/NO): YES